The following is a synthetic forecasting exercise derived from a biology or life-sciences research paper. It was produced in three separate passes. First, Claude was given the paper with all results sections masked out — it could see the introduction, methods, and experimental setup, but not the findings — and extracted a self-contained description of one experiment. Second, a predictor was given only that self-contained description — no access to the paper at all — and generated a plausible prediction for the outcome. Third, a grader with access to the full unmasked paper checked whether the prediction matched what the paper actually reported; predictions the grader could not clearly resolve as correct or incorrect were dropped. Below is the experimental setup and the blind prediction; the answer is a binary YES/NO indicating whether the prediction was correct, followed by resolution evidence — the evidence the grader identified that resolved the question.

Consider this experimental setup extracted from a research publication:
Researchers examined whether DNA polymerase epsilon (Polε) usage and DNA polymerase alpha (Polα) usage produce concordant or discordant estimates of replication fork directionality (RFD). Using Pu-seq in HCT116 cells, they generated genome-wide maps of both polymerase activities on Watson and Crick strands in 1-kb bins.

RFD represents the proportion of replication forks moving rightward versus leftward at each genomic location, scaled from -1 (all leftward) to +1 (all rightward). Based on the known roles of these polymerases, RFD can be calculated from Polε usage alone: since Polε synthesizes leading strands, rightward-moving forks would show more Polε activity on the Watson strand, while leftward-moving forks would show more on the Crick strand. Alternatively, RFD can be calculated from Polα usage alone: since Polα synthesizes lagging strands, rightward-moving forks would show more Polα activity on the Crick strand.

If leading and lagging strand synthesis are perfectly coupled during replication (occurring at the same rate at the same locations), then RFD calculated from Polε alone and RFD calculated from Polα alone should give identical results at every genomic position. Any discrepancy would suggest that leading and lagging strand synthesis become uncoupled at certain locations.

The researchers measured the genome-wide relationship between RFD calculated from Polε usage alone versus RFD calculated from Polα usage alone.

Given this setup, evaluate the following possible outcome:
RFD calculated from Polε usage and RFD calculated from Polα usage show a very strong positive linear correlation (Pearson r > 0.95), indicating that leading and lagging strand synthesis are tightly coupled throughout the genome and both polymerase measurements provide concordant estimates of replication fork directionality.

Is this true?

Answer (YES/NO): NO